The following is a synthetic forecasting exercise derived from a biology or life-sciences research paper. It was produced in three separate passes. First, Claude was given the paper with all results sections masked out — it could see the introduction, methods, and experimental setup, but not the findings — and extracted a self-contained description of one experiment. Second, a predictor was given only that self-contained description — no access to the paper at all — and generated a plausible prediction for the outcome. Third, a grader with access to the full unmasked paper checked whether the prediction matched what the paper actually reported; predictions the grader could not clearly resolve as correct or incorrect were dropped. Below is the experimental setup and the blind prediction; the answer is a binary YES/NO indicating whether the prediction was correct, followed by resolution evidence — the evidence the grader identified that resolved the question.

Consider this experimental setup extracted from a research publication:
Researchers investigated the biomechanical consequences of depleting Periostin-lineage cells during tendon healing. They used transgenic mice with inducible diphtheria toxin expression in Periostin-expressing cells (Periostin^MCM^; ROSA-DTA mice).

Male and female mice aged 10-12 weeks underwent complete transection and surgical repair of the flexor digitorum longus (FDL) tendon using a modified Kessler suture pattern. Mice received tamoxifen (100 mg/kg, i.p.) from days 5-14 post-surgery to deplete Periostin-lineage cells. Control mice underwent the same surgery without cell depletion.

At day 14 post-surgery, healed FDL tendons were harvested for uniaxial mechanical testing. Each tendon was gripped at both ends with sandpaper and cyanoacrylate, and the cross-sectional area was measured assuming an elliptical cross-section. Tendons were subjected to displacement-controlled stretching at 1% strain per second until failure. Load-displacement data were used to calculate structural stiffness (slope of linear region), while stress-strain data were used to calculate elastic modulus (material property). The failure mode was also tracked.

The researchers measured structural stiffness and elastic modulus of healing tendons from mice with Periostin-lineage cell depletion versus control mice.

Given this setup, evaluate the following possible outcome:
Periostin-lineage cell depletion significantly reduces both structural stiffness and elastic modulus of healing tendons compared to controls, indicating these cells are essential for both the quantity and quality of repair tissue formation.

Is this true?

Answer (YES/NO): NO